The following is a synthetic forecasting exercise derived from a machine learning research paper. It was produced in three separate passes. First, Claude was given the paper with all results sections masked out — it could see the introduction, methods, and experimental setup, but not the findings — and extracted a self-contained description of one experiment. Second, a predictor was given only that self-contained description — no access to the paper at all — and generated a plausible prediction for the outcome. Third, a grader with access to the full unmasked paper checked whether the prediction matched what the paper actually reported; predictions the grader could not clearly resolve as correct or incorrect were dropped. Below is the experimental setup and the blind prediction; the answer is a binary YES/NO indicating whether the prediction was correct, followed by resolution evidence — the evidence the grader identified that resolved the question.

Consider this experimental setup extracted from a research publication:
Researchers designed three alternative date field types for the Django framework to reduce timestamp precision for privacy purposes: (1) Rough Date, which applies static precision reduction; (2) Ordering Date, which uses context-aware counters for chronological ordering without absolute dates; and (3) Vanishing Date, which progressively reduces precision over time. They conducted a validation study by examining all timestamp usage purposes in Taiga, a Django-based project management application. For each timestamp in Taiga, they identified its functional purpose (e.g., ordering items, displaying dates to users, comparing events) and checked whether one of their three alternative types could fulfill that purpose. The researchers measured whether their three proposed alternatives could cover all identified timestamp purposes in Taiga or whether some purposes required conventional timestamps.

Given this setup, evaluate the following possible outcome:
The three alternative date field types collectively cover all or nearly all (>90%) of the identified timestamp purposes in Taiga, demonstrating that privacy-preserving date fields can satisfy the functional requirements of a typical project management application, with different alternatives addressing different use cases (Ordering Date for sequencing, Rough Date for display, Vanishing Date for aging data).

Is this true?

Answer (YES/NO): YES